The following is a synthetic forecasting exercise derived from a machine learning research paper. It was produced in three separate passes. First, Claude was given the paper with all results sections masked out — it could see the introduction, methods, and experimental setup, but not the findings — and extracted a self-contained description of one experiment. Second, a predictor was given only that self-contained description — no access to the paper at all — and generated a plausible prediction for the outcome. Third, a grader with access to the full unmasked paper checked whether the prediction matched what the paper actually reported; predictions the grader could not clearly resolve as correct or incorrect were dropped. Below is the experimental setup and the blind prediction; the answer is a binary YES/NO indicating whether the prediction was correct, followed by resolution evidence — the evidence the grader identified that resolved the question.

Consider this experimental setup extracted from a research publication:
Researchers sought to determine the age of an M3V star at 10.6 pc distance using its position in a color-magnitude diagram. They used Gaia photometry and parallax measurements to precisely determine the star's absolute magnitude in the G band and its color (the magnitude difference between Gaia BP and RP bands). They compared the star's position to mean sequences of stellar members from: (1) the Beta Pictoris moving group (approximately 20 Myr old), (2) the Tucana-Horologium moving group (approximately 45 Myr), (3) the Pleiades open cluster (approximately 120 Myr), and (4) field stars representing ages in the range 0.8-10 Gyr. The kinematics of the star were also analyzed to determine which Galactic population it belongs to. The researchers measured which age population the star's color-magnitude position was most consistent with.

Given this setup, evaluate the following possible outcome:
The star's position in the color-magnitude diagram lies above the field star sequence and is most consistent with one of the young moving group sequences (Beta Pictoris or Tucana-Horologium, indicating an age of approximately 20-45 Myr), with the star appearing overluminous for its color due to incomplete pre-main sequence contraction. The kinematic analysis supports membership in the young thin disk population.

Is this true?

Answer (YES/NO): NO